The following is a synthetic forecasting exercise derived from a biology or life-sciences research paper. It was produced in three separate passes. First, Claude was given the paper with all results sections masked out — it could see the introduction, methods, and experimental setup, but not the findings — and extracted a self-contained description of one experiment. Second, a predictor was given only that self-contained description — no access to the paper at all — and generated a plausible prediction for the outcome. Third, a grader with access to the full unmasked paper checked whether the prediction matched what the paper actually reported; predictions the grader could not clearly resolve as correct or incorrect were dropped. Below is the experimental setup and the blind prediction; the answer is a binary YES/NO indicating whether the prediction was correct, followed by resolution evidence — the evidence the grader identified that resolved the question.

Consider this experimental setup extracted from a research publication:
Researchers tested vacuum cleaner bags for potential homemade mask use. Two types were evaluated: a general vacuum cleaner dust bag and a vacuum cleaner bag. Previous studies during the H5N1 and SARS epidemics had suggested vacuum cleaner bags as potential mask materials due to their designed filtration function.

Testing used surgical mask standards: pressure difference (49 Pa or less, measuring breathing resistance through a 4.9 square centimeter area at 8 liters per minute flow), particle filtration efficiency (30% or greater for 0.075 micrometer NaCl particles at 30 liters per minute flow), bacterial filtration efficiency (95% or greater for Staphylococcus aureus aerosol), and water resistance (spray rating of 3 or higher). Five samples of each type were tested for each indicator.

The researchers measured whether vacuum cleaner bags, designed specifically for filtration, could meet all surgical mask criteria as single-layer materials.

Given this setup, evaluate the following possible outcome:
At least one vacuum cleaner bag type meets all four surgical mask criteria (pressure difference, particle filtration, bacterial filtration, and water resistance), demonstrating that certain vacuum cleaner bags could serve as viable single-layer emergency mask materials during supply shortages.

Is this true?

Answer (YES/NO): NO